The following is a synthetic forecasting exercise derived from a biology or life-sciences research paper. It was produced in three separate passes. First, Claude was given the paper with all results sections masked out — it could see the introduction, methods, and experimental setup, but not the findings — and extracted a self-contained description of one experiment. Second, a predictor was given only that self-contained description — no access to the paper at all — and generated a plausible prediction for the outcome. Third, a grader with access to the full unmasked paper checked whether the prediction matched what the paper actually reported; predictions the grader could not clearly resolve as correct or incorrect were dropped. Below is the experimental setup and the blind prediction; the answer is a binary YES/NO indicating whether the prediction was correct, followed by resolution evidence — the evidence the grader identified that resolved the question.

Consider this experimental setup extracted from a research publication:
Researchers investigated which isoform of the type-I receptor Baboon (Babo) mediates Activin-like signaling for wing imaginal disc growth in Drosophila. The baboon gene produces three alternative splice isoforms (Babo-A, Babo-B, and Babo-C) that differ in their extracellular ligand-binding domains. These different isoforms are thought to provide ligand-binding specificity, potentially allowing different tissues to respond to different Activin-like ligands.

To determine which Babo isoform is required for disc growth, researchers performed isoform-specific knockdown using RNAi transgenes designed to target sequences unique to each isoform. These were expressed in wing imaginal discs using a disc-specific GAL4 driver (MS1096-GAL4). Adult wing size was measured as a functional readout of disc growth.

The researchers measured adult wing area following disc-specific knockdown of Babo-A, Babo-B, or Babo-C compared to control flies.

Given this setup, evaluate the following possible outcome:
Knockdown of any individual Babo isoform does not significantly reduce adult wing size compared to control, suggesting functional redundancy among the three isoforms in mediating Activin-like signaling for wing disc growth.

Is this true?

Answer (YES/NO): NO